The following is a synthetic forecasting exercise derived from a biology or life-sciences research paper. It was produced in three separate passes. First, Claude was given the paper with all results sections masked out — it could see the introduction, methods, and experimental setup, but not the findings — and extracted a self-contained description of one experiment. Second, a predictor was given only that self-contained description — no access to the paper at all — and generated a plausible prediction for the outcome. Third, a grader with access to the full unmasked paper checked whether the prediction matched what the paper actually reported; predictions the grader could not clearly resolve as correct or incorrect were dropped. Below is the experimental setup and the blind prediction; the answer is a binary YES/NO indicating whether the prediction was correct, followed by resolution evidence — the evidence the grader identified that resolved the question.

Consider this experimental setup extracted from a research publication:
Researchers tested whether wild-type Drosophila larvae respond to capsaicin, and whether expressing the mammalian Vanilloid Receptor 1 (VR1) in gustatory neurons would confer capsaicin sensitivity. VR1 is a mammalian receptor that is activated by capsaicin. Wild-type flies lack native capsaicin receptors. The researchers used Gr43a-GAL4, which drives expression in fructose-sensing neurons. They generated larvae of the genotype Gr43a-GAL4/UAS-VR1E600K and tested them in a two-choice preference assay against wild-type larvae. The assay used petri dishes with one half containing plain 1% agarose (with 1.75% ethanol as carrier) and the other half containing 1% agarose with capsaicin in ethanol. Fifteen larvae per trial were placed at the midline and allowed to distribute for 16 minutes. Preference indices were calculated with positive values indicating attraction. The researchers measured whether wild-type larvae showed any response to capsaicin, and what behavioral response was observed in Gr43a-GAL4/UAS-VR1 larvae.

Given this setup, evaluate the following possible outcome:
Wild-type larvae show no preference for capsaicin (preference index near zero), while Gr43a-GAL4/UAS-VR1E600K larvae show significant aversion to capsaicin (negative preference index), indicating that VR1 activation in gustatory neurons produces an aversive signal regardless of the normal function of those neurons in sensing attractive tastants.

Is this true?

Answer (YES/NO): NO